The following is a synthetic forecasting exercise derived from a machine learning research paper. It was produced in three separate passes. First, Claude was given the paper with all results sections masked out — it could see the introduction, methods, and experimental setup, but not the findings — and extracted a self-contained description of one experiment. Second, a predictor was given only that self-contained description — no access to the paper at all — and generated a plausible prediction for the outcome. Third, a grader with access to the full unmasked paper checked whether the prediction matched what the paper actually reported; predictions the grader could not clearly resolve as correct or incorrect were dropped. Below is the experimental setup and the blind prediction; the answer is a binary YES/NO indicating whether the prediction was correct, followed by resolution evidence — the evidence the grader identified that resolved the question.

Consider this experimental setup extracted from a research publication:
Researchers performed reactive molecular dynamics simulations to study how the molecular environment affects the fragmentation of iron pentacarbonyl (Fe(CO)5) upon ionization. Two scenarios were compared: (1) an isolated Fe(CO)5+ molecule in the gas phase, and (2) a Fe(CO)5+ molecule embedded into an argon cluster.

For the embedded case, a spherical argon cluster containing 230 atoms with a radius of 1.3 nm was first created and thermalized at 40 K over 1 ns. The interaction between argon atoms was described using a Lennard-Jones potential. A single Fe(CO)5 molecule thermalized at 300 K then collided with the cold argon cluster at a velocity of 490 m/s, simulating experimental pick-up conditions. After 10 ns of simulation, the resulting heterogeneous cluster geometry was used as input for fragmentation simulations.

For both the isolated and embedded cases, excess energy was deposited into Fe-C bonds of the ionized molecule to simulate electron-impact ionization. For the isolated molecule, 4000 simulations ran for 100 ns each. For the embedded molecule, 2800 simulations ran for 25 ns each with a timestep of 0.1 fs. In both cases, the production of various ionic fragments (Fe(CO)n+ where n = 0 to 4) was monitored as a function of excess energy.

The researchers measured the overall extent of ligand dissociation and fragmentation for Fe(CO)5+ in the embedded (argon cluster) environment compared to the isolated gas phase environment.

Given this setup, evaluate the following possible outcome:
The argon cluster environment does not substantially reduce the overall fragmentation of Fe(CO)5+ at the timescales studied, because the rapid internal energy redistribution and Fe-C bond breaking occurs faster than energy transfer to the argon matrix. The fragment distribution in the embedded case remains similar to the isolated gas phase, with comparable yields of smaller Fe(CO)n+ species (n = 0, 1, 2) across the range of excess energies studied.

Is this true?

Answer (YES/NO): NO